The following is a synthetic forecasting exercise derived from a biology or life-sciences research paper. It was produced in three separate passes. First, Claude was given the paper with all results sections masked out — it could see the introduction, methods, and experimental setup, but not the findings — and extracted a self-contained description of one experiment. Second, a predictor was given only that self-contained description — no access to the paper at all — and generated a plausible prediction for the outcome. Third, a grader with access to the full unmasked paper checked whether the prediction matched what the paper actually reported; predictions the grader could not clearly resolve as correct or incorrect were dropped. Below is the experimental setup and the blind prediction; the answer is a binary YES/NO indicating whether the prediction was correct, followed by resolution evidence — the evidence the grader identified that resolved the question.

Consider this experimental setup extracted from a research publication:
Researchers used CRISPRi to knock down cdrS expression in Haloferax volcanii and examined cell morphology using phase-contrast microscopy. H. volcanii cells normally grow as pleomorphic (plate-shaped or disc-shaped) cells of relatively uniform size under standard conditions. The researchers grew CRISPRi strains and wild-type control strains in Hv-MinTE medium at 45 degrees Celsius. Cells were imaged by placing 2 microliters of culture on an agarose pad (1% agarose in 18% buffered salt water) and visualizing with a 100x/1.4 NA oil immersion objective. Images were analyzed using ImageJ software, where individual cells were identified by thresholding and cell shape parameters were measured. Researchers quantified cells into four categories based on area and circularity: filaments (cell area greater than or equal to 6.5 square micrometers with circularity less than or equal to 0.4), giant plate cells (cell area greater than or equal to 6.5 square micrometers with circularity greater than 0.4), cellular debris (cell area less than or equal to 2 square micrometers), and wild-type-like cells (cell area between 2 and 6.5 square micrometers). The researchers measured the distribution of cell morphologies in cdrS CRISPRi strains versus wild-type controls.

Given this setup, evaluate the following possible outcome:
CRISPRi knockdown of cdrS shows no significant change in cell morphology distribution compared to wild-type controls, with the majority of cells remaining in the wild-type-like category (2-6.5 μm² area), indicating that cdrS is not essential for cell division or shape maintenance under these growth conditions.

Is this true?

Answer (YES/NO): NO